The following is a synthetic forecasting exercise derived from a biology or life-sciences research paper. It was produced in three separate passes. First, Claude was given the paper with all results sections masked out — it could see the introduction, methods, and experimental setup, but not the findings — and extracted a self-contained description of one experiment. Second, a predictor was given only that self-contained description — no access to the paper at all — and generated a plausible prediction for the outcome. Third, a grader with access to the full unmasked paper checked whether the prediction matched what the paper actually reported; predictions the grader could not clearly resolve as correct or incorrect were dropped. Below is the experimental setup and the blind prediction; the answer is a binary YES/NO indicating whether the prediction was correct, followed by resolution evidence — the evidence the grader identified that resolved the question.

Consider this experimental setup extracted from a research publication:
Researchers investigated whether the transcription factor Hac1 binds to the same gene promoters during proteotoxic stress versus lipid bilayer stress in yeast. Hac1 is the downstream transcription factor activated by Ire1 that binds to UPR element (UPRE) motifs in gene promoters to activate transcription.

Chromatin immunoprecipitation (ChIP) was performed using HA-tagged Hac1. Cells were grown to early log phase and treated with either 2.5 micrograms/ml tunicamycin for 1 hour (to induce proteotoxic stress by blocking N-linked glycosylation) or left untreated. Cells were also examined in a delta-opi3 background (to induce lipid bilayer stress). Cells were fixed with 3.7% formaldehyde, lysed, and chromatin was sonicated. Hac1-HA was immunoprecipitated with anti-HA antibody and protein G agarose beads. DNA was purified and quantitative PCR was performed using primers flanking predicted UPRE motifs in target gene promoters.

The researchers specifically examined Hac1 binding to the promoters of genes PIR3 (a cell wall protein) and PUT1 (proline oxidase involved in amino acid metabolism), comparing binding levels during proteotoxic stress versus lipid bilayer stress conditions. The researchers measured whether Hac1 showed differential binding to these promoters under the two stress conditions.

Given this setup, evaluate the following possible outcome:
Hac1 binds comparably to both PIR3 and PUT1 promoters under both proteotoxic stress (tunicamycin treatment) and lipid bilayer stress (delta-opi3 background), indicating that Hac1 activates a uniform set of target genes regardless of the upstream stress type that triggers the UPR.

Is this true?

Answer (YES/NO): NO